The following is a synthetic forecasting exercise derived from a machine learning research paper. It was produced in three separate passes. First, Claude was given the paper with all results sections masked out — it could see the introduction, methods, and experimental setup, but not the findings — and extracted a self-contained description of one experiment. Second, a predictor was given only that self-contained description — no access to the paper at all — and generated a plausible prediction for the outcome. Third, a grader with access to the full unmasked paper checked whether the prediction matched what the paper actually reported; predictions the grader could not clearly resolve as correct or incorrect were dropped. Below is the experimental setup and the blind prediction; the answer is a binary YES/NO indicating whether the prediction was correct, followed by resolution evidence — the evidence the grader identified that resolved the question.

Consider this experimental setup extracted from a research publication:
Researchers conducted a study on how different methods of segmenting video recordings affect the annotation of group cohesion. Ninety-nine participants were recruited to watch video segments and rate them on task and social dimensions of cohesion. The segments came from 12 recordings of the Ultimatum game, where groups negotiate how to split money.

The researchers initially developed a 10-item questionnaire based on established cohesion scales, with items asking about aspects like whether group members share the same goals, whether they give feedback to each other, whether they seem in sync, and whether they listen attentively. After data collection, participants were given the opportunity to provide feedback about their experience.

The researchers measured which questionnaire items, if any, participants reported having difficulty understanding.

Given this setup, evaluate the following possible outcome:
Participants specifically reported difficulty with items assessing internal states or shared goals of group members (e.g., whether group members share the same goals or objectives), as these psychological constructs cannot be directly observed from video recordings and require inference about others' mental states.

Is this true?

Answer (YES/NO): NO